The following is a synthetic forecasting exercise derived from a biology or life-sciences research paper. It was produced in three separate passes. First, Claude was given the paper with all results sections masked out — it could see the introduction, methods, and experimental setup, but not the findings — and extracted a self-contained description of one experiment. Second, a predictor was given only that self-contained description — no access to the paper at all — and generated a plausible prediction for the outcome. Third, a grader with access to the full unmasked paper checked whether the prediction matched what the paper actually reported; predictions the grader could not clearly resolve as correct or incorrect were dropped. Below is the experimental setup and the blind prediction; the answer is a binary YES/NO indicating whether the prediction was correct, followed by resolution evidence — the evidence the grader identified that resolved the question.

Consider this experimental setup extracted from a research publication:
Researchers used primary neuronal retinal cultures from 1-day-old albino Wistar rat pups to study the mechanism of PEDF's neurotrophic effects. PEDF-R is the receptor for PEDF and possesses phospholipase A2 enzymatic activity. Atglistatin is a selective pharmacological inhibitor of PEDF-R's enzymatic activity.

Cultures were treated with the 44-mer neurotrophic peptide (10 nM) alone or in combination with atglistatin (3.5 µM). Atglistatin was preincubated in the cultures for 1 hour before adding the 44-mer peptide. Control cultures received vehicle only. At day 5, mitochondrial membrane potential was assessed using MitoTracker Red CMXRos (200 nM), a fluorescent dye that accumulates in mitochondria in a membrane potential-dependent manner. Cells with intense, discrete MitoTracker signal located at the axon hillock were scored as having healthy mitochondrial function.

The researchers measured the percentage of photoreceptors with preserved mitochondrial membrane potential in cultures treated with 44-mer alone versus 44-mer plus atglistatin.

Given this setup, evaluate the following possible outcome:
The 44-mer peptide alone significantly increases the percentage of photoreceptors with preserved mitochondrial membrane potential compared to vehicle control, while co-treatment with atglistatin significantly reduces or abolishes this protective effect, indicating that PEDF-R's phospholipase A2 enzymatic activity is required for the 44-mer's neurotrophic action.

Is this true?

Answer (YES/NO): YES